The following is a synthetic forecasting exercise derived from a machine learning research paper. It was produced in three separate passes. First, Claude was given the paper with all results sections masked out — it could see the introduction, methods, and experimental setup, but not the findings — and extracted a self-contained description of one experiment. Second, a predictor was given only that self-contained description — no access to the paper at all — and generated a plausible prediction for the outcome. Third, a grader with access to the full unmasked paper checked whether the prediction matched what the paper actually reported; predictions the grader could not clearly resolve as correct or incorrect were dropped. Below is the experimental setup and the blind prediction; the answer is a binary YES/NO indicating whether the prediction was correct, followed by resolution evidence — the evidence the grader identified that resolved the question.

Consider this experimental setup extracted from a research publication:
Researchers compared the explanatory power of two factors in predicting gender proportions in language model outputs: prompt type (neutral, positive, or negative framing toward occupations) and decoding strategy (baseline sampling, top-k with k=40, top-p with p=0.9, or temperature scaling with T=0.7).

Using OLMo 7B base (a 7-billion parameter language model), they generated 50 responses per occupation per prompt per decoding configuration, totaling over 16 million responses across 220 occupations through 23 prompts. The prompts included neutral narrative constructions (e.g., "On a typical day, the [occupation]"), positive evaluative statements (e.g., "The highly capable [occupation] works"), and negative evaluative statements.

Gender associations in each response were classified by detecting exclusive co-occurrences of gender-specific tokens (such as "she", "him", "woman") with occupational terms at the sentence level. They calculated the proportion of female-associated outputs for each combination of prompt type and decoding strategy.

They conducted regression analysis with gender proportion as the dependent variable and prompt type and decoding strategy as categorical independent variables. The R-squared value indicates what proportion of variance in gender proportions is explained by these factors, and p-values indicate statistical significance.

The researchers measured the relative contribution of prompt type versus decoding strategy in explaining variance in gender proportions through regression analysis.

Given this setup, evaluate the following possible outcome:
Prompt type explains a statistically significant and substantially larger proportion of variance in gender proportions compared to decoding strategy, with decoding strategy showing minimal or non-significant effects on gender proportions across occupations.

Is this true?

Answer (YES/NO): NO